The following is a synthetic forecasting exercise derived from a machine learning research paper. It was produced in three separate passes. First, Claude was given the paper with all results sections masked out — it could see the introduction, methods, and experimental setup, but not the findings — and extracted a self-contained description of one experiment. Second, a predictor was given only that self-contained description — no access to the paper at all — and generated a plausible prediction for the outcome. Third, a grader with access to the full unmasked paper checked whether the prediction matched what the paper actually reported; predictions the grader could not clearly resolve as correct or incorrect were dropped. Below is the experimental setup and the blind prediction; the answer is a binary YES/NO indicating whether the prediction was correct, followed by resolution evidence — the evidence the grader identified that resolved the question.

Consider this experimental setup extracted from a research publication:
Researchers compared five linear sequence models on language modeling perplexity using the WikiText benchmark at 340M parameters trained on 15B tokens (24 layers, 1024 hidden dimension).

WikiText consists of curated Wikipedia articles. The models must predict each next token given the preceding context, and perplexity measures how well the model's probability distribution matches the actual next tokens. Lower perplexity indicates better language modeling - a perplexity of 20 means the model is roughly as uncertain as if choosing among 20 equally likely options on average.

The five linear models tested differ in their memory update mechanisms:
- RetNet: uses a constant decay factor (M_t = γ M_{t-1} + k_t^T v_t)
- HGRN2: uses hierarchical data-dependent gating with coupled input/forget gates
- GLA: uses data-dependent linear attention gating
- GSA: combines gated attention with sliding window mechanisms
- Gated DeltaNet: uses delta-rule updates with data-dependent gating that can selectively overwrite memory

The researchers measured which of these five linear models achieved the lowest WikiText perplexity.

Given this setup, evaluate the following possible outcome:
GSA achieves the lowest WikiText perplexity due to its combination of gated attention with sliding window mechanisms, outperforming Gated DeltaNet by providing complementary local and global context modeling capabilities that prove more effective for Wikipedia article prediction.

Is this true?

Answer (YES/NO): NO